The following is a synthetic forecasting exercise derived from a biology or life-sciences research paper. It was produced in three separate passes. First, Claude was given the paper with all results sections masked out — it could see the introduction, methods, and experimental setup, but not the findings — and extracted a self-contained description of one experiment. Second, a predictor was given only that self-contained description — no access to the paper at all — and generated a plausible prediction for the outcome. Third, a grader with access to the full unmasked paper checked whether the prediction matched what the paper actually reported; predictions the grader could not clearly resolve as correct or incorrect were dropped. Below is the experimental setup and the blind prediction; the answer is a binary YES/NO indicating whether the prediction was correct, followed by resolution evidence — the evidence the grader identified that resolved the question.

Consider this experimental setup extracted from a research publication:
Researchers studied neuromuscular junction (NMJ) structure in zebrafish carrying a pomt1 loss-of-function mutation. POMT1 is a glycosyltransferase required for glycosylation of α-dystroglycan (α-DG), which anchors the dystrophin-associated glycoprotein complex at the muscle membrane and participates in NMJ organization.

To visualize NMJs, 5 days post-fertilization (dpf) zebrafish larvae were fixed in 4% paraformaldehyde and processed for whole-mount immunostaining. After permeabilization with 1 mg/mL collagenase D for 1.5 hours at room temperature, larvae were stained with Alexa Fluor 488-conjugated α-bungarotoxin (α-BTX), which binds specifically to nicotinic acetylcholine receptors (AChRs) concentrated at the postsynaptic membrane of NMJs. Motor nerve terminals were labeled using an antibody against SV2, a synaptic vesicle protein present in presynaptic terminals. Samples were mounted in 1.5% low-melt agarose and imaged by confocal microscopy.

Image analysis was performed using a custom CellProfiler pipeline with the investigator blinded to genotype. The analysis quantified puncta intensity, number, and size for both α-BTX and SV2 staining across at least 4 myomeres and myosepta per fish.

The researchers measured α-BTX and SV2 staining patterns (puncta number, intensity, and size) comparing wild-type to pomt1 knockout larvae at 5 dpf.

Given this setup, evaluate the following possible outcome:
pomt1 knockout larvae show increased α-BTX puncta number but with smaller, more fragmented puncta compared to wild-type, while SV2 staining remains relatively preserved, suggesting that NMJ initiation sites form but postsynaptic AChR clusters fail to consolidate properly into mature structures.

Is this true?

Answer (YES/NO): NO